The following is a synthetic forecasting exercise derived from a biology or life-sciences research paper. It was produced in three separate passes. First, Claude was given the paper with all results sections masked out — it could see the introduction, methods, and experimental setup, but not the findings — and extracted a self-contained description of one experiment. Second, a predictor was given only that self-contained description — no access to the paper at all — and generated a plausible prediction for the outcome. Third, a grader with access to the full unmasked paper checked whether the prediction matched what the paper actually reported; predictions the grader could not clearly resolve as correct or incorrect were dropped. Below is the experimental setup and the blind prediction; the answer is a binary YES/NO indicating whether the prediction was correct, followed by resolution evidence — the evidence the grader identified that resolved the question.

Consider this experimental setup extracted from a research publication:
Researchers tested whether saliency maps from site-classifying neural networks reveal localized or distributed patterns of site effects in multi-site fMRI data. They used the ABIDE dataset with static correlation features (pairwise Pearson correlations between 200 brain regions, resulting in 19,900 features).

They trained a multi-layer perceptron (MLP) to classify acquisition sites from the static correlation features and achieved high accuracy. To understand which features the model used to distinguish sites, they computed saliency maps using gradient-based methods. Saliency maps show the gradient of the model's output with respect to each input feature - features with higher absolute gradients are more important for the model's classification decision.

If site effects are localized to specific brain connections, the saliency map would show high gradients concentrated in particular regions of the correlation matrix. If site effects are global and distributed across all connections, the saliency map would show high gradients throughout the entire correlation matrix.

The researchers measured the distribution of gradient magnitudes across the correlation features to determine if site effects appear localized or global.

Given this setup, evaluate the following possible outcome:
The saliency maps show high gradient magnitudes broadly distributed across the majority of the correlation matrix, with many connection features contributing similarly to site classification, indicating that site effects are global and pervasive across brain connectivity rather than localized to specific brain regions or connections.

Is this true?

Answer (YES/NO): YES